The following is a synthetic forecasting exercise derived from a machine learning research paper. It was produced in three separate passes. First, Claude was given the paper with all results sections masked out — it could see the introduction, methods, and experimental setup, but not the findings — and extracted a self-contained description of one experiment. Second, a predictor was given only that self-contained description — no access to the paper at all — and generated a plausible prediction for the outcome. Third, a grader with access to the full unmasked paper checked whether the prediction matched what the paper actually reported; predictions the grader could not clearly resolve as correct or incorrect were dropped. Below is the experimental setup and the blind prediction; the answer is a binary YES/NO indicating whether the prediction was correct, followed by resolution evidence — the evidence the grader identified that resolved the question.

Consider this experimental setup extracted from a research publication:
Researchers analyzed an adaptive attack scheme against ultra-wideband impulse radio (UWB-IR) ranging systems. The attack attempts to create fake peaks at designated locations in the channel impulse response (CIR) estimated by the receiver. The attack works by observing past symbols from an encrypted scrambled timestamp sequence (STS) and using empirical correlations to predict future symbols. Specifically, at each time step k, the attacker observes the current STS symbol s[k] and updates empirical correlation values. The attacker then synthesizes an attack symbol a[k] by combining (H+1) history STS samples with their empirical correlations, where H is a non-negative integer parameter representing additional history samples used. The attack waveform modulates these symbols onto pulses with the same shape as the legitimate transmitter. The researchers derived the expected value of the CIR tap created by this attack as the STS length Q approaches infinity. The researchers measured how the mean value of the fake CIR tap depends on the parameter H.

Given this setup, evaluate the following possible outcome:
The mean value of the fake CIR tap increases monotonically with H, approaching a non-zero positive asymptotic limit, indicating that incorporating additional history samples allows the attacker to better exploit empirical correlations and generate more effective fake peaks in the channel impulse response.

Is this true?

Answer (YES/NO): NO